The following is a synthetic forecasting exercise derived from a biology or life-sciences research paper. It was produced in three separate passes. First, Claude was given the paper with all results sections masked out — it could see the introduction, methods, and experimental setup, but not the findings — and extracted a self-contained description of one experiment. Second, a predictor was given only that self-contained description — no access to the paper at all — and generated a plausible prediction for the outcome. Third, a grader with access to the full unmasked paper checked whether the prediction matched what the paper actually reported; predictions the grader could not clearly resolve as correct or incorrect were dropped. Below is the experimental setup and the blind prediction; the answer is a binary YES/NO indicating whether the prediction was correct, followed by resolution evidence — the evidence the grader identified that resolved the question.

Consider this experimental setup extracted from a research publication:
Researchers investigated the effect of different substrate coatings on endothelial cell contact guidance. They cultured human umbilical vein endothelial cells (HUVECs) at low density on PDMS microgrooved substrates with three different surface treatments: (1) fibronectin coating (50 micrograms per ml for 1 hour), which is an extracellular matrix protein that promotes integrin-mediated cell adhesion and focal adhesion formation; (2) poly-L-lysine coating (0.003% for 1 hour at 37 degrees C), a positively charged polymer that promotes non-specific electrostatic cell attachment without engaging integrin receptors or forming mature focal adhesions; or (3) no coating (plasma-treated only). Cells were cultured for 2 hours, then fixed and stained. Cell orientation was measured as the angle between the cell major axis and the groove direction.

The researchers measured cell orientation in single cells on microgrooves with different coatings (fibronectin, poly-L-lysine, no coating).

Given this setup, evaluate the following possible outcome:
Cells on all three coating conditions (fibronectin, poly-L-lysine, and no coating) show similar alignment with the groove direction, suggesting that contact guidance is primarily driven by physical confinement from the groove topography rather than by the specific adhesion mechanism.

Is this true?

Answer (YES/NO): NO